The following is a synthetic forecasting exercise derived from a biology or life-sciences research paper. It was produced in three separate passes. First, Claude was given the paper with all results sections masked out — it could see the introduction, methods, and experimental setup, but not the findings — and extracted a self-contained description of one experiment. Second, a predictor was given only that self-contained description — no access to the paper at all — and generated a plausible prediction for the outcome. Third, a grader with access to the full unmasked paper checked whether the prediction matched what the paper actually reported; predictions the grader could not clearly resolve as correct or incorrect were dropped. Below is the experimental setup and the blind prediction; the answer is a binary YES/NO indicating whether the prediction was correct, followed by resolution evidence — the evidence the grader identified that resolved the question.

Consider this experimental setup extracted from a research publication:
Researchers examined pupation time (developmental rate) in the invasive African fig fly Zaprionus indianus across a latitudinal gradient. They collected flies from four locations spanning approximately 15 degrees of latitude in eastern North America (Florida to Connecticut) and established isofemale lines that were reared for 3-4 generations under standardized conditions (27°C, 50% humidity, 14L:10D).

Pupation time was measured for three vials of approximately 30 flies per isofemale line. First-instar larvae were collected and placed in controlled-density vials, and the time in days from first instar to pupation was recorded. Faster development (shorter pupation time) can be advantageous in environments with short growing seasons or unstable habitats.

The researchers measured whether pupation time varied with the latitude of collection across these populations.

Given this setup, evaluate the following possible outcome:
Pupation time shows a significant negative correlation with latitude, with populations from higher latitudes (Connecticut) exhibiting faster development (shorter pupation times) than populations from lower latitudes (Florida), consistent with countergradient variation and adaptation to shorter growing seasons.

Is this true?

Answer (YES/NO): NO